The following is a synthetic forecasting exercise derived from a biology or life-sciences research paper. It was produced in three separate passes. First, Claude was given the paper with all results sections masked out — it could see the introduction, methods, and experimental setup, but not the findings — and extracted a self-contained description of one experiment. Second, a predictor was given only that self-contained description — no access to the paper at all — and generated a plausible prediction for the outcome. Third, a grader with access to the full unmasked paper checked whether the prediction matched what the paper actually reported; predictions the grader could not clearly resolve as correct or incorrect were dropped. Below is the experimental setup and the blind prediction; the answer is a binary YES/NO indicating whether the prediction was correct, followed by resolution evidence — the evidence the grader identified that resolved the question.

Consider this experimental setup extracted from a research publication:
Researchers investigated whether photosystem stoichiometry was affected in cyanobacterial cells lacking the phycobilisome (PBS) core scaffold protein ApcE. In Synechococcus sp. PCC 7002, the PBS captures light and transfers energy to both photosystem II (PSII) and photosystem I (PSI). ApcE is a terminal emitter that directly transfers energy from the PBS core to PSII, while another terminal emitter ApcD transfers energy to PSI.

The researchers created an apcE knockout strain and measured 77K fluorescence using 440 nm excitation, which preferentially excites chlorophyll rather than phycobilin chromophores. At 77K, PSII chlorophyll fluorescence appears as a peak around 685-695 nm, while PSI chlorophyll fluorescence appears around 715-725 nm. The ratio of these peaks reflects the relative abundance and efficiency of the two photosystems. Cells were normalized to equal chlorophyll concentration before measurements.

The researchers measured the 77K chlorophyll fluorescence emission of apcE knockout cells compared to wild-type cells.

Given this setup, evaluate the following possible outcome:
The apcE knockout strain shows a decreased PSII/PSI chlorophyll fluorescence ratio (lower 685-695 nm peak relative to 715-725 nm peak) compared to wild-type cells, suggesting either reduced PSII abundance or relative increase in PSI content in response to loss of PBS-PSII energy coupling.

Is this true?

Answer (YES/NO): NO